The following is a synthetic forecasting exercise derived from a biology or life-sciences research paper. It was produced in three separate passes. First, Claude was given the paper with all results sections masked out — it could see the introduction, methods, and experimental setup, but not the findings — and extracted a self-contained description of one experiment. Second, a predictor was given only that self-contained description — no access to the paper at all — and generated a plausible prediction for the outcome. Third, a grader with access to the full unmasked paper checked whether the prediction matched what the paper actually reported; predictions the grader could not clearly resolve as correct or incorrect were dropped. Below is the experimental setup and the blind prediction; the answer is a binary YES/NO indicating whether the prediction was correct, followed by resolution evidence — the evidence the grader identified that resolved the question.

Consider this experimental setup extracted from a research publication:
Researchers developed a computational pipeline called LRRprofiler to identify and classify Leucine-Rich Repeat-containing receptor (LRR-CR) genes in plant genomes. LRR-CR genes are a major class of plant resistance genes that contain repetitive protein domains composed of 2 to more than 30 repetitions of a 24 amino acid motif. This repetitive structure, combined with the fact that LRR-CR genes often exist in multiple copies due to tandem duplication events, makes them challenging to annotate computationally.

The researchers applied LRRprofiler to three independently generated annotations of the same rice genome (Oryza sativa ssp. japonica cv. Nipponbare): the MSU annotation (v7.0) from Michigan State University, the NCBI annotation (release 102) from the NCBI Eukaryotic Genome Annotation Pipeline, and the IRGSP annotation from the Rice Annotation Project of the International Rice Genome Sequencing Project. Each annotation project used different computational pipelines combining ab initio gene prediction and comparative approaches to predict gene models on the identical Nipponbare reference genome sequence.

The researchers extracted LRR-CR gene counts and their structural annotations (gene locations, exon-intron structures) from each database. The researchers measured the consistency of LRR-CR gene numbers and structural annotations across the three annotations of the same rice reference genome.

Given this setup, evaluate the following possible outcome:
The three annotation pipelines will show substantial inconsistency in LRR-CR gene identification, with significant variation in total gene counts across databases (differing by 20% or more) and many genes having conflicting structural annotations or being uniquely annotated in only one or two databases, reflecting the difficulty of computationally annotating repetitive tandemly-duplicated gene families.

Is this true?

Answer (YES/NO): YES